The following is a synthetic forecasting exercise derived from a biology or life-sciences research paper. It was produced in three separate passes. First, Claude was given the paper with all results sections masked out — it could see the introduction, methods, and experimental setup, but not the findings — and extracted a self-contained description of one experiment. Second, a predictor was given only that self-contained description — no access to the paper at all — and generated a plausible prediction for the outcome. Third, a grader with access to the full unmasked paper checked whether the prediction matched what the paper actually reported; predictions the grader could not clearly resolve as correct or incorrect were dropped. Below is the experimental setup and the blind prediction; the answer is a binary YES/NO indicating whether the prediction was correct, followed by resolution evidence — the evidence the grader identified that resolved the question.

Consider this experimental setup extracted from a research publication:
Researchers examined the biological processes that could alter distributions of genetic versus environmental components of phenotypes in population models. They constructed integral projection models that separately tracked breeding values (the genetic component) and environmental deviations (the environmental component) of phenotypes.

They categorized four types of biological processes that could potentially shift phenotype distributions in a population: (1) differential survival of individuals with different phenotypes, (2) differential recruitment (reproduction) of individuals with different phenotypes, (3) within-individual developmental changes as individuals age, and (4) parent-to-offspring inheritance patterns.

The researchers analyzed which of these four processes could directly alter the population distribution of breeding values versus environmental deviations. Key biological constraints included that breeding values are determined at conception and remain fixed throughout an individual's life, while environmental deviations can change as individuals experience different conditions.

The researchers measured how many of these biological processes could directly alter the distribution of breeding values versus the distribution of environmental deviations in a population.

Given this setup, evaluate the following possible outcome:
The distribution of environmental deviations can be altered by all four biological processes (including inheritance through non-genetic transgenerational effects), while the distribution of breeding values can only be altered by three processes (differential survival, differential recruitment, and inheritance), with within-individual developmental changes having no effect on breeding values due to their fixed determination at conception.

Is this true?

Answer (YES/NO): NO